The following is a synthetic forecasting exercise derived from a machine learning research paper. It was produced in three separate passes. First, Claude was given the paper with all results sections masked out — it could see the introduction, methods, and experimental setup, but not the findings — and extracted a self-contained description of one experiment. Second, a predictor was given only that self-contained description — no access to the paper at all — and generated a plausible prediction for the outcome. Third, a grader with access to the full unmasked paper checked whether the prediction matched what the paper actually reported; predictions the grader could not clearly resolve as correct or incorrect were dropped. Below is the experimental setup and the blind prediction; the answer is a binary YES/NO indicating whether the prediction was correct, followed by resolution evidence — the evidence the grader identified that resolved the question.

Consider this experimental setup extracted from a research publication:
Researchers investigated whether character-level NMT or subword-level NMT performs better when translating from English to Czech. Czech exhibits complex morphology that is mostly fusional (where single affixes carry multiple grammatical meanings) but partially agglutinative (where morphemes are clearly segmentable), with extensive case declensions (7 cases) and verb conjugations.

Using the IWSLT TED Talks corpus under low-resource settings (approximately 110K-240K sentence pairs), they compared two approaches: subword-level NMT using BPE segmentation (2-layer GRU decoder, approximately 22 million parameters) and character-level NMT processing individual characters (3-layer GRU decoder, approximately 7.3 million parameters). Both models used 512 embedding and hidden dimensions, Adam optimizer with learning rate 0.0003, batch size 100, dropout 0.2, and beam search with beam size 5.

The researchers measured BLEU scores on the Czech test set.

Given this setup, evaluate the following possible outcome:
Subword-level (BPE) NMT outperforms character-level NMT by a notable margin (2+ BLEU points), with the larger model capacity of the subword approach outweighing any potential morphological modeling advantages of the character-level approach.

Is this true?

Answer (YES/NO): NO